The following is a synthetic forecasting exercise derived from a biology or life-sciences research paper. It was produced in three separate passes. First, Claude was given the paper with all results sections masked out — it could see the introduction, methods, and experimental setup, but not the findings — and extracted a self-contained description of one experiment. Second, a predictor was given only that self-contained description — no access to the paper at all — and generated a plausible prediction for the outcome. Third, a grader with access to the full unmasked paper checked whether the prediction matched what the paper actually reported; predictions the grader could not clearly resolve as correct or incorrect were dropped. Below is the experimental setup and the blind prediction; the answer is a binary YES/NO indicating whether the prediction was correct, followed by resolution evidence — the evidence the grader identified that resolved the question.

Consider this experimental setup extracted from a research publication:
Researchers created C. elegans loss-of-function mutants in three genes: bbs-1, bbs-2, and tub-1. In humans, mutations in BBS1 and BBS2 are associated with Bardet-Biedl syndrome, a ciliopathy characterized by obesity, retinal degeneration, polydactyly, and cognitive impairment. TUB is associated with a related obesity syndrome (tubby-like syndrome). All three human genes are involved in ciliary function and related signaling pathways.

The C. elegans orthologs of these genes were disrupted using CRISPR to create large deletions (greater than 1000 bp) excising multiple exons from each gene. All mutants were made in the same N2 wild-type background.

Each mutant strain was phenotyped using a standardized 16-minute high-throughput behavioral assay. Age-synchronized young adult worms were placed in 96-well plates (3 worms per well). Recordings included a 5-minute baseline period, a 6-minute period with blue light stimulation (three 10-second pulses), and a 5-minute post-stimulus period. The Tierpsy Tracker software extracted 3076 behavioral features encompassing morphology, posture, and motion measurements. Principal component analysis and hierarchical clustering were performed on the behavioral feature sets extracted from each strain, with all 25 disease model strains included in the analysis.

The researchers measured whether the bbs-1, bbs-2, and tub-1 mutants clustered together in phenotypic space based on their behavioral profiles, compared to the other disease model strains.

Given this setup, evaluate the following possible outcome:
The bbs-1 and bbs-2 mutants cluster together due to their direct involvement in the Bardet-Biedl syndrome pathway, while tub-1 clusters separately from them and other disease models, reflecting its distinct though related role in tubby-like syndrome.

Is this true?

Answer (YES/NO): NO